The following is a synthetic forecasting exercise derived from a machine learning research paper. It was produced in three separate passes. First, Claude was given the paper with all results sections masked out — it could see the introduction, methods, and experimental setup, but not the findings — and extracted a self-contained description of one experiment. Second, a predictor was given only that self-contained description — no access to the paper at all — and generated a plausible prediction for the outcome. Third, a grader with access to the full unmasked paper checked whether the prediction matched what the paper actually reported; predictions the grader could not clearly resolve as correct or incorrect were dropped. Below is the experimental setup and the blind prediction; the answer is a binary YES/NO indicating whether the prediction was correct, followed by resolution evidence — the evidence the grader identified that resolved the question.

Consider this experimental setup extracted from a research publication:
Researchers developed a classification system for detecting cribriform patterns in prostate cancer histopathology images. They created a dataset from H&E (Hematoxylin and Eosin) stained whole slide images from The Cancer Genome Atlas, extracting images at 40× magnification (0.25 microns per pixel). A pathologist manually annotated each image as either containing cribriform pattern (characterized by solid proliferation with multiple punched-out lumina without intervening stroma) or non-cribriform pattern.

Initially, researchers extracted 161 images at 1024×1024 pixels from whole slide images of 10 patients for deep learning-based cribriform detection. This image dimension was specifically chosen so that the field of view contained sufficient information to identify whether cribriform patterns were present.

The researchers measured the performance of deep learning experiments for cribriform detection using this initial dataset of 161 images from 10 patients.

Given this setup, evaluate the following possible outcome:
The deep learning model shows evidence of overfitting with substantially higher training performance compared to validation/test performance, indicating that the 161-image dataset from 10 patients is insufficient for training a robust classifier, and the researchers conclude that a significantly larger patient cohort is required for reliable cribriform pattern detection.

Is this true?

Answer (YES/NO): NO